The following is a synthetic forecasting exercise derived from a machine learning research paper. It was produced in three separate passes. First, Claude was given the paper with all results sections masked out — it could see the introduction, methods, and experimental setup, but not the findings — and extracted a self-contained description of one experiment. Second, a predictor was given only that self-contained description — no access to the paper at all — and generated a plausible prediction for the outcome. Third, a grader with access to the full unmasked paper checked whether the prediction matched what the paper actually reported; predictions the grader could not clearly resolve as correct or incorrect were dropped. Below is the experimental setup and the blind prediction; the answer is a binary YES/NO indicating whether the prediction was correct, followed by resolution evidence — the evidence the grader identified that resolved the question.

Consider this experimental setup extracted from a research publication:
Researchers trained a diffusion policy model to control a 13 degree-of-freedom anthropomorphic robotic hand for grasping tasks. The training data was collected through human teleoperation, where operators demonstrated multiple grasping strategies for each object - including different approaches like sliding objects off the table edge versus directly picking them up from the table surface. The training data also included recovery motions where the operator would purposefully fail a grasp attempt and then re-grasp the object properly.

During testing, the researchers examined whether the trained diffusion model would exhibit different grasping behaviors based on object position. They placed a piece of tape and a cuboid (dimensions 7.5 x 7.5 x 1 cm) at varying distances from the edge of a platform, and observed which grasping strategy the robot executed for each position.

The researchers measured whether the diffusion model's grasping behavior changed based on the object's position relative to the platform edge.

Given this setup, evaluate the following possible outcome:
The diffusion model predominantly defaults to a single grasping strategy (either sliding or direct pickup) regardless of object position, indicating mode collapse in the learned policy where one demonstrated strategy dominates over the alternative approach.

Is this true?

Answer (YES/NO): NO